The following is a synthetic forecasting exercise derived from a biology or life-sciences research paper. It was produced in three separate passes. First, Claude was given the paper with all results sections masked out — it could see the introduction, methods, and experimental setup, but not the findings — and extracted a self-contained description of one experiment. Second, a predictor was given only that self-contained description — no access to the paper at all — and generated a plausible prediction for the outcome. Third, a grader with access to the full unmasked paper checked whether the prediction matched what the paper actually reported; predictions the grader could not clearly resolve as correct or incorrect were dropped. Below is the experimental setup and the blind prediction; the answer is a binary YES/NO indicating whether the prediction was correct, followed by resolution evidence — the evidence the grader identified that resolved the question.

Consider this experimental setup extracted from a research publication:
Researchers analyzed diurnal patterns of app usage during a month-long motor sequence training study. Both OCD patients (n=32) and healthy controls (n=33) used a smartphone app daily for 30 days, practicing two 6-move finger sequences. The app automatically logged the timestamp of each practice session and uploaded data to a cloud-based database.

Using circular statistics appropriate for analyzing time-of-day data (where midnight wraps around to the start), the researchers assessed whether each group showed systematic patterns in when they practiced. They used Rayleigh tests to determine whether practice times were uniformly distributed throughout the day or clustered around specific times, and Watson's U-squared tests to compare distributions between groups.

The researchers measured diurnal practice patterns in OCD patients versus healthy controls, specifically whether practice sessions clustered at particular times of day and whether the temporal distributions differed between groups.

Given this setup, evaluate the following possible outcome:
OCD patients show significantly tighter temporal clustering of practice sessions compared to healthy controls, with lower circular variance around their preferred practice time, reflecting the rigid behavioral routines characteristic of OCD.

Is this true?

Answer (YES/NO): NO